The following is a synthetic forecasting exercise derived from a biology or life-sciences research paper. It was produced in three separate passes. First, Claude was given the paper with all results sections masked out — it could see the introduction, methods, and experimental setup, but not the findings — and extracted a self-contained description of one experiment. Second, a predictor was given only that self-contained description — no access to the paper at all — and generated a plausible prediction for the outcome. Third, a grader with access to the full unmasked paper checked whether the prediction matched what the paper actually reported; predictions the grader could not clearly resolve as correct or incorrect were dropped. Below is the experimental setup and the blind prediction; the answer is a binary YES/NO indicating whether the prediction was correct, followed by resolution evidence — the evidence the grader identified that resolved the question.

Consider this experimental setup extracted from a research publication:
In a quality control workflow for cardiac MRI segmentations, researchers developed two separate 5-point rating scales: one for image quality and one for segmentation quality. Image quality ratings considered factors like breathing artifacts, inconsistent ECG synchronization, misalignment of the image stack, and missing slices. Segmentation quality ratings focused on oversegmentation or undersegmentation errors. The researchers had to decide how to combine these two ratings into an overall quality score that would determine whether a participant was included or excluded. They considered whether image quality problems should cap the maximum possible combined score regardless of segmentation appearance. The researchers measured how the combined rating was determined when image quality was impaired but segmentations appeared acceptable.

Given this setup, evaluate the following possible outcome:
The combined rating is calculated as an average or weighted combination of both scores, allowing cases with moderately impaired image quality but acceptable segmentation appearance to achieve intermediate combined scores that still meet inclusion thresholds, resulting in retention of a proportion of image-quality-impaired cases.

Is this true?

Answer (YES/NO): NO